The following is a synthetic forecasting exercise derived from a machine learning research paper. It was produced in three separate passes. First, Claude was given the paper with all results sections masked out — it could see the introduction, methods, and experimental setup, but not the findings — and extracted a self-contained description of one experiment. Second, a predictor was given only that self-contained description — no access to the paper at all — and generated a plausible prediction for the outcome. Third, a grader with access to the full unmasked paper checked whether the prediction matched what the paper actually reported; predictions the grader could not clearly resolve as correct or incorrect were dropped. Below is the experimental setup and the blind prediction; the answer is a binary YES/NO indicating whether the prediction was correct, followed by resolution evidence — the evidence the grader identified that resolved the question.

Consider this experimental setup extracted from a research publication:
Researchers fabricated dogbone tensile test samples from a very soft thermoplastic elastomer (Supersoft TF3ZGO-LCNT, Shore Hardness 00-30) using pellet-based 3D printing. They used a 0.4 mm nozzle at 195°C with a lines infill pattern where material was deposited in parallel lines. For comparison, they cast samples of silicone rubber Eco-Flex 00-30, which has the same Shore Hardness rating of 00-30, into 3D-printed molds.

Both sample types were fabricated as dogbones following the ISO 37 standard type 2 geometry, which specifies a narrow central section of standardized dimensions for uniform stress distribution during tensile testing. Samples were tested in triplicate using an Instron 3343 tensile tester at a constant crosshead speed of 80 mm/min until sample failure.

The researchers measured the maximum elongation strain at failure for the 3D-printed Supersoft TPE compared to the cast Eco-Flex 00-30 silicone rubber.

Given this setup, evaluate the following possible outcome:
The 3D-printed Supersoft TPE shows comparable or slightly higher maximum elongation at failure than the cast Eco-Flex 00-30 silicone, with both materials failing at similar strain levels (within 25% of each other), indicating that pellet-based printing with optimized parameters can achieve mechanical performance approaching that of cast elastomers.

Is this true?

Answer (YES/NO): NO